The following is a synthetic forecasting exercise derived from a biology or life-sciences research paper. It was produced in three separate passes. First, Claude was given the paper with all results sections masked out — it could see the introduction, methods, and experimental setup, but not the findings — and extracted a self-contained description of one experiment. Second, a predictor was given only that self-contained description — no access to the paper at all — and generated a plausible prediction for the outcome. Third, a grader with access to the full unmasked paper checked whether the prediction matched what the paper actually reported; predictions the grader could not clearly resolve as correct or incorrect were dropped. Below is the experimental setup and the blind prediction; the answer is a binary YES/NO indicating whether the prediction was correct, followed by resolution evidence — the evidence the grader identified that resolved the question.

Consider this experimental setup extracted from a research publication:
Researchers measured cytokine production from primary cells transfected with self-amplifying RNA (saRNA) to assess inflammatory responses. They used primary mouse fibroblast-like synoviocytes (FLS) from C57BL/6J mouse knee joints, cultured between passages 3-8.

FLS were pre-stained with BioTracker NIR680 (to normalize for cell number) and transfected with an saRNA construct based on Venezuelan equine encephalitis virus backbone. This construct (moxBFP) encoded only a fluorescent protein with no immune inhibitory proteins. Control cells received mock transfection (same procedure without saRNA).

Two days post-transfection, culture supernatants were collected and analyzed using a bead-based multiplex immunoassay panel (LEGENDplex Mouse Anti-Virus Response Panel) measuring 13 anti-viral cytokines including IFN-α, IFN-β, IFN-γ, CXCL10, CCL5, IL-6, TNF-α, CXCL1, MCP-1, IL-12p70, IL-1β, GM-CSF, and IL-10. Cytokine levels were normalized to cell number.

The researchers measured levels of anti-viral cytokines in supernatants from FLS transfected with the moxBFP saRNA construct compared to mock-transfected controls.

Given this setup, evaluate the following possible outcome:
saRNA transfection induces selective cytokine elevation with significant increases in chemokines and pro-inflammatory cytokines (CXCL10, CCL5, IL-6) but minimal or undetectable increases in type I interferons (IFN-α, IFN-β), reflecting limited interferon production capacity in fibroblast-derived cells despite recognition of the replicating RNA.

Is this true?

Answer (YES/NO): NO